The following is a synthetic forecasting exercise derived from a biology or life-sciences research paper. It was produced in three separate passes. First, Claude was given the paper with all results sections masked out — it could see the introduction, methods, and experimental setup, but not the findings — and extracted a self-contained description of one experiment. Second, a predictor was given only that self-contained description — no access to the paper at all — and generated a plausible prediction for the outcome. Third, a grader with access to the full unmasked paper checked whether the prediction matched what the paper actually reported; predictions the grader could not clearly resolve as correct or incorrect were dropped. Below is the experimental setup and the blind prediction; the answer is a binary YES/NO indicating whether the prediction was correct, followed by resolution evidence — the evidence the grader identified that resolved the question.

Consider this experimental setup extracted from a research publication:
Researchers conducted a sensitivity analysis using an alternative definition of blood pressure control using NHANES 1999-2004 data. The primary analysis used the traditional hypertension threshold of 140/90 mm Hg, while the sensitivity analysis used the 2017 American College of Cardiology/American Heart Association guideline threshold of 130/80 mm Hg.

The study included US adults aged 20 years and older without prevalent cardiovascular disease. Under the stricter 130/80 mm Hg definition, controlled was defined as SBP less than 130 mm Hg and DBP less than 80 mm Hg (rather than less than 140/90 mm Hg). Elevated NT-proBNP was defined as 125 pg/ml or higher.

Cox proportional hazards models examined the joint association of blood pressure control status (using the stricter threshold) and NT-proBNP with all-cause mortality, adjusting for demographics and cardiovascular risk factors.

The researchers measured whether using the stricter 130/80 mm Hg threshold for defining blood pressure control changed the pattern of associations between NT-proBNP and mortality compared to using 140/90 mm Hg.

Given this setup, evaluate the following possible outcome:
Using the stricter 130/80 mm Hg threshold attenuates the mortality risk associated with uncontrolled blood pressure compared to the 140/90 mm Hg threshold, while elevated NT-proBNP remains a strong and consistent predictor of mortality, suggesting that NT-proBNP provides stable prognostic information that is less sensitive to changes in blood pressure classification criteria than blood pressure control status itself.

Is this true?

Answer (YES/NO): NO